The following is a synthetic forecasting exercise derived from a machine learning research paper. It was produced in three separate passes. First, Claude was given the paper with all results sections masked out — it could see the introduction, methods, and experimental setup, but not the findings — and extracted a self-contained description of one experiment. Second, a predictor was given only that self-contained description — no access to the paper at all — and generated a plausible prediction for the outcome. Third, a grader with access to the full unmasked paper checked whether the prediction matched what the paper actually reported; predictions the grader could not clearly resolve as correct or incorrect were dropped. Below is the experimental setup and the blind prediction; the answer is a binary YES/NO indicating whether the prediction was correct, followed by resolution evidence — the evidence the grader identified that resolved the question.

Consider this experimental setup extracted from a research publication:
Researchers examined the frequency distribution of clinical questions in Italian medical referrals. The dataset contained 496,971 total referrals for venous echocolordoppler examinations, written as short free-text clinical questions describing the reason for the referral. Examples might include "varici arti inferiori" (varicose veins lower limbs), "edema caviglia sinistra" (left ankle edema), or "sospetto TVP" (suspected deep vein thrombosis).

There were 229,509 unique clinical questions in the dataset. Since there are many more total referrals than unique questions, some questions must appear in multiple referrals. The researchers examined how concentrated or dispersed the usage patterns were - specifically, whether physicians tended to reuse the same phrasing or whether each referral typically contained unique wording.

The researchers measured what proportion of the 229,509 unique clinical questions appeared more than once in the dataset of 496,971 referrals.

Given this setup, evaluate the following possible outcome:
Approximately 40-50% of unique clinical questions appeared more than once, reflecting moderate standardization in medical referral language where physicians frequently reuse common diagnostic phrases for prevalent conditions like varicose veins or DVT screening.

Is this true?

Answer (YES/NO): NO